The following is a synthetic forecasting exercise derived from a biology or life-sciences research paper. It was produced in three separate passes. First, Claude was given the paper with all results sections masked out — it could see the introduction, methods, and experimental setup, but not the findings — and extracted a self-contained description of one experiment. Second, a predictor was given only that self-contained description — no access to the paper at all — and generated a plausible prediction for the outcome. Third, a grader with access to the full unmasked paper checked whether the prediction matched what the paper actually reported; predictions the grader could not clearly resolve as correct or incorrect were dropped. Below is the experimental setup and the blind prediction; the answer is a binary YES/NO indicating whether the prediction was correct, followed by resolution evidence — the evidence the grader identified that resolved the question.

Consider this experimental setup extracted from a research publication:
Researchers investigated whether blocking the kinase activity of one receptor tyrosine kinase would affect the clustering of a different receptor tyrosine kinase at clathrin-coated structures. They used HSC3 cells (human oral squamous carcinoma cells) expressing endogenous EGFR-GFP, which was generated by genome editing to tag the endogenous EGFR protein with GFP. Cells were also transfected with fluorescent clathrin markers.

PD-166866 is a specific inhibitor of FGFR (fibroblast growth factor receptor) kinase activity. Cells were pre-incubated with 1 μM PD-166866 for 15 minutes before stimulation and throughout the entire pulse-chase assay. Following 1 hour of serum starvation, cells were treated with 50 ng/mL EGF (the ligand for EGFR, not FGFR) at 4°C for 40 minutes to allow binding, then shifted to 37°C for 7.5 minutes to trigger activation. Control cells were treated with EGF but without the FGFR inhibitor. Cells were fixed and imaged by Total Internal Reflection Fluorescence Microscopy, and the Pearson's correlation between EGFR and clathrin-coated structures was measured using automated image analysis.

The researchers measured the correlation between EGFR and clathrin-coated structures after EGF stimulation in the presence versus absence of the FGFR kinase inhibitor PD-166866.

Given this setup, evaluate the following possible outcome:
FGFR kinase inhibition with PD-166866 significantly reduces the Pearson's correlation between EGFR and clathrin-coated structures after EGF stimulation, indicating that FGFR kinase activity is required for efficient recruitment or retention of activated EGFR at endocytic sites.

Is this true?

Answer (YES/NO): YES